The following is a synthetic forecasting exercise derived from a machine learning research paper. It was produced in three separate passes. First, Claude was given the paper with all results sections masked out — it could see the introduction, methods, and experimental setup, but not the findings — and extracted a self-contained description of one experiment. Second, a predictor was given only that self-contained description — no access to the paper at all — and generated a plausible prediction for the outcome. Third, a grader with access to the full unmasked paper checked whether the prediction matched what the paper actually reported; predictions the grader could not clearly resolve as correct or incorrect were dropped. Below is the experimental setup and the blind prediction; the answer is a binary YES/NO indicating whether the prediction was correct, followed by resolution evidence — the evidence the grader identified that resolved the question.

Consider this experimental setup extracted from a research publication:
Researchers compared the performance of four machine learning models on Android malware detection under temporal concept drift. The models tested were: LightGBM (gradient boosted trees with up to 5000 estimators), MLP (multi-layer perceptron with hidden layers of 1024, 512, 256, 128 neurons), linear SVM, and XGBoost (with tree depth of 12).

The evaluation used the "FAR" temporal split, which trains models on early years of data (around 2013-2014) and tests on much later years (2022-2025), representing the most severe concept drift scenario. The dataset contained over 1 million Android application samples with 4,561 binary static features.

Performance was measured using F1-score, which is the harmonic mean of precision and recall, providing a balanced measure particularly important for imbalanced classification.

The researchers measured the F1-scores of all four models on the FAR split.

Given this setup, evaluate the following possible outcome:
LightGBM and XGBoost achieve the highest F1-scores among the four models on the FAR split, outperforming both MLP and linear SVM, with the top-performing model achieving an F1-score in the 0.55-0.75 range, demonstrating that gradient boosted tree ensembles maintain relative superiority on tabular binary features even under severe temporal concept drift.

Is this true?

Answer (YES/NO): NO